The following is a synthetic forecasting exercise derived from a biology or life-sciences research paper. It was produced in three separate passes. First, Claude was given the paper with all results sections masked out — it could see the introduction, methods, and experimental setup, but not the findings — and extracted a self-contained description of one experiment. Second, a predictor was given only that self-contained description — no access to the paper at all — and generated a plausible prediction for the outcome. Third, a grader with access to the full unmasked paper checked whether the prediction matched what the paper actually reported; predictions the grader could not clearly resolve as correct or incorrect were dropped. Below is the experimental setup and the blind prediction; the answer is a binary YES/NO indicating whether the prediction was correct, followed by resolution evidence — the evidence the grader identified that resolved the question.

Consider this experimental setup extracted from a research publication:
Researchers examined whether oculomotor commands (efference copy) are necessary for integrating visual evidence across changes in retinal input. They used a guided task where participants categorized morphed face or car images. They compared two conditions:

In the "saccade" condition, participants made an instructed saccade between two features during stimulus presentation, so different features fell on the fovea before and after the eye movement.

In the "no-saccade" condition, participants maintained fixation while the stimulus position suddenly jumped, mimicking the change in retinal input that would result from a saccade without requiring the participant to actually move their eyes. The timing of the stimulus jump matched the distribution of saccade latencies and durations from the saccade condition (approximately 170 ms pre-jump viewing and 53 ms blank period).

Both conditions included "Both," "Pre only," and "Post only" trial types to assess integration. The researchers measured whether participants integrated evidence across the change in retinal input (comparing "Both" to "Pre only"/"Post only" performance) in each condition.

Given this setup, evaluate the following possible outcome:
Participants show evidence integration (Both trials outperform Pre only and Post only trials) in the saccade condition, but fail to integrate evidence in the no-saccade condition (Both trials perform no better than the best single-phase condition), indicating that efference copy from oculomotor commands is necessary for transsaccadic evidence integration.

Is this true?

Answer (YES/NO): NO